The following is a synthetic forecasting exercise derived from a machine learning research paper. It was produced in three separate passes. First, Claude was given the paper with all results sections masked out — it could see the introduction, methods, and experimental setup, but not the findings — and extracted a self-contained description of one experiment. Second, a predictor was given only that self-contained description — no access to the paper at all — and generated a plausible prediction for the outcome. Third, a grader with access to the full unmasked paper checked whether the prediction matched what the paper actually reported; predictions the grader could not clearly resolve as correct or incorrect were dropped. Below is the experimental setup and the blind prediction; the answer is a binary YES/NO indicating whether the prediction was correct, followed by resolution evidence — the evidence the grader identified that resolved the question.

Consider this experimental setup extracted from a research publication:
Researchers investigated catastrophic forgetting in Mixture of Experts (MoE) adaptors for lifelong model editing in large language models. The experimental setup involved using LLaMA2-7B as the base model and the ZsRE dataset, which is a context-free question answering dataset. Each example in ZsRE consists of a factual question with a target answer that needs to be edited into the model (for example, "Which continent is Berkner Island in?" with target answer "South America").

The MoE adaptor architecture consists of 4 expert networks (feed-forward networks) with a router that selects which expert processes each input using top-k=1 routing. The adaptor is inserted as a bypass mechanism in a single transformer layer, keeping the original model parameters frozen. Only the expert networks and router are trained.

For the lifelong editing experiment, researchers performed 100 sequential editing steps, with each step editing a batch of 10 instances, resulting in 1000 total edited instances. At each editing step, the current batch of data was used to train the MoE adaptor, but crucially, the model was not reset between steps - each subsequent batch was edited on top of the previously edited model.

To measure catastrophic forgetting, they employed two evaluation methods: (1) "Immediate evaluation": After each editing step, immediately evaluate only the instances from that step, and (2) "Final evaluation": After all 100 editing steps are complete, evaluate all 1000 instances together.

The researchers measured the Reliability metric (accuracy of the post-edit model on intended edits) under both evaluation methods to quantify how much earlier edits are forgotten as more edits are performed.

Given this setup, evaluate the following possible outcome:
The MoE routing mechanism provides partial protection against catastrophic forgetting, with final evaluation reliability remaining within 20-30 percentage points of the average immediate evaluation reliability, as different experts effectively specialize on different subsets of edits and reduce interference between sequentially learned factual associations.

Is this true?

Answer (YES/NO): NO